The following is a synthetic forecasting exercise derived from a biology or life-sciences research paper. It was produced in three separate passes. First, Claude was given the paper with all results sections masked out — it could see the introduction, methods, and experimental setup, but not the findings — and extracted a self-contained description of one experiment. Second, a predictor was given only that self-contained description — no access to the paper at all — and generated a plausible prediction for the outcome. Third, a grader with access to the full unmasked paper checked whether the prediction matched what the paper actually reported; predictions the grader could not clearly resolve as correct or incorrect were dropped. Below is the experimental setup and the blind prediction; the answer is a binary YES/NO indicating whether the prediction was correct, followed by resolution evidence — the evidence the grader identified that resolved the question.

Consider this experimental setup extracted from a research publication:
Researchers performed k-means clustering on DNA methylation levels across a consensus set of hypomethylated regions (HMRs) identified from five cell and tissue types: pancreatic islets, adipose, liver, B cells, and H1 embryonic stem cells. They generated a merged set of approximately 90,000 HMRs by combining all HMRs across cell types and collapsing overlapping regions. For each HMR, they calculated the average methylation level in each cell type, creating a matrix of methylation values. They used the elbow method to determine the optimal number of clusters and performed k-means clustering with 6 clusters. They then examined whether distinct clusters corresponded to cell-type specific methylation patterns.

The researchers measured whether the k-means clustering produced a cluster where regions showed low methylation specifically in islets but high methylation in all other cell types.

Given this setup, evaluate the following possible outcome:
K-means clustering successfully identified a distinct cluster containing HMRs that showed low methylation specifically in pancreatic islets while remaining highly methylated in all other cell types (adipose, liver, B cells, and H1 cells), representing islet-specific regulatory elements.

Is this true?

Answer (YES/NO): YES